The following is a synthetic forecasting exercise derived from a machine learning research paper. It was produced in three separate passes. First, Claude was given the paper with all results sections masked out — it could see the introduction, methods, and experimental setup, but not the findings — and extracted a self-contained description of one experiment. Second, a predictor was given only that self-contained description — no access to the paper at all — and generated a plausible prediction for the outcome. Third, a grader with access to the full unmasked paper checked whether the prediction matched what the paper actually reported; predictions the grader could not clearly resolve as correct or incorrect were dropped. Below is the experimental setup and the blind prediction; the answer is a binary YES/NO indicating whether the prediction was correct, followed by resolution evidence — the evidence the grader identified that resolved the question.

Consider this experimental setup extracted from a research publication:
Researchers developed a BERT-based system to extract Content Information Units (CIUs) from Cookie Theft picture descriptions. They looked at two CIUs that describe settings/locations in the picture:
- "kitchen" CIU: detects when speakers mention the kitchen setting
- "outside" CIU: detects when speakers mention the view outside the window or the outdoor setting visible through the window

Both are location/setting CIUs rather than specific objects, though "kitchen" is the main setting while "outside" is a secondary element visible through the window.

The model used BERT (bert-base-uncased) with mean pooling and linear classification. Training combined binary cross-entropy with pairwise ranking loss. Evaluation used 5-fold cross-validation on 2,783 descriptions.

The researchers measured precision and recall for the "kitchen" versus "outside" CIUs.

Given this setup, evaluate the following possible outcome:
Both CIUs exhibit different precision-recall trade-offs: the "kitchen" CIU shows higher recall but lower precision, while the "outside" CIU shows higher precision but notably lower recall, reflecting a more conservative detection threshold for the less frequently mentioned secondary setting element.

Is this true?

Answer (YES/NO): NO